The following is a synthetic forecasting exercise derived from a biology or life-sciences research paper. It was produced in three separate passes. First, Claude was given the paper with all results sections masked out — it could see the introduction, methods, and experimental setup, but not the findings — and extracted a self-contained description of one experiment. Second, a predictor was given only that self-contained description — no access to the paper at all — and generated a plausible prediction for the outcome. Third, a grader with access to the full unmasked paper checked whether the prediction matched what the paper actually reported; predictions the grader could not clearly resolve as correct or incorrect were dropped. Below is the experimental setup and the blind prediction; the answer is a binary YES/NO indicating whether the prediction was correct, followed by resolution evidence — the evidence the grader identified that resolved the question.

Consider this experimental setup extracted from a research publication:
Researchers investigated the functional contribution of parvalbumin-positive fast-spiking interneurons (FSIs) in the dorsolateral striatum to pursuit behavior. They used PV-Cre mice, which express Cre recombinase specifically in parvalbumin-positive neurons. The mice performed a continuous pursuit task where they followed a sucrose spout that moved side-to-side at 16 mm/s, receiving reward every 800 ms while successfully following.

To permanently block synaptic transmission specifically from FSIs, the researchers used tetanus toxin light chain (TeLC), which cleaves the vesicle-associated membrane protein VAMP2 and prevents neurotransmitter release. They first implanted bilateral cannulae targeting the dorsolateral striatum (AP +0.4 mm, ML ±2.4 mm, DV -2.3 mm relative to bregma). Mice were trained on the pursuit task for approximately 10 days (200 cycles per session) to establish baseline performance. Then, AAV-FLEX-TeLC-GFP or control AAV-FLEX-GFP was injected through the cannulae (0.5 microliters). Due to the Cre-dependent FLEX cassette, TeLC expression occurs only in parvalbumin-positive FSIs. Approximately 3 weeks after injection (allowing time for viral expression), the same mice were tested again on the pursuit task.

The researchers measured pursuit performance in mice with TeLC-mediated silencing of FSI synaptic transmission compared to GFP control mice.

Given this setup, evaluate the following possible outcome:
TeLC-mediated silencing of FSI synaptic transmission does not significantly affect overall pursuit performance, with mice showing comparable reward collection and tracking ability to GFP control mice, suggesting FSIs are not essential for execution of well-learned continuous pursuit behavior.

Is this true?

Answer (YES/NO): NO